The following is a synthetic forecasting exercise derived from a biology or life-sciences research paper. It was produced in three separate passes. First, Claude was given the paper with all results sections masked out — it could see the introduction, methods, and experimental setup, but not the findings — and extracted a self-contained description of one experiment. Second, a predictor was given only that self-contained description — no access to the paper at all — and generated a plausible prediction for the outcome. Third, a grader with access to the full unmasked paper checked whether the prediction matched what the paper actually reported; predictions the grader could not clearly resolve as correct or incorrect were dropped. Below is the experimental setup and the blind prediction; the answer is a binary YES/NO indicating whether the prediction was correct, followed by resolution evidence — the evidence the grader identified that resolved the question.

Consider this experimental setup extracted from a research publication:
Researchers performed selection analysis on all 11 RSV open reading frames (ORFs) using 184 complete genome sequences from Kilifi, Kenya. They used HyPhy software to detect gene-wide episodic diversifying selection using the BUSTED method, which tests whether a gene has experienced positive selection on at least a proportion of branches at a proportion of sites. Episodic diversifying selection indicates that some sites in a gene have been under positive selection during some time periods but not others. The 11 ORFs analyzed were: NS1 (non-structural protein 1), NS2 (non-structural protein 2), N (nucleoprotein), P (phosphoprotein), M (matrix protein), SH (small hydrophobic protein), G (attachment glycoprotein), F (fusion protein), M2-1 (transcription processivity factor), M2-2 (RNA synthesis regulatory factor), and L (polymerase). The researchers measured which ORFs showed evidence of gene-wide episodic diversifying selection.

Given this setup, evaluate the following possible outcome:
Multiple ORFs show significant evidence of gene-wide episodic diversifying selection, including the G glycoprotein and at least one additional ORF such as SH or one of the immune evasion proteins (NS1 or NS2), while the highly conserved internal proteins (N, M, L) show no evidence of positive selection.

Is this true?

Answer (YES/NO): NO